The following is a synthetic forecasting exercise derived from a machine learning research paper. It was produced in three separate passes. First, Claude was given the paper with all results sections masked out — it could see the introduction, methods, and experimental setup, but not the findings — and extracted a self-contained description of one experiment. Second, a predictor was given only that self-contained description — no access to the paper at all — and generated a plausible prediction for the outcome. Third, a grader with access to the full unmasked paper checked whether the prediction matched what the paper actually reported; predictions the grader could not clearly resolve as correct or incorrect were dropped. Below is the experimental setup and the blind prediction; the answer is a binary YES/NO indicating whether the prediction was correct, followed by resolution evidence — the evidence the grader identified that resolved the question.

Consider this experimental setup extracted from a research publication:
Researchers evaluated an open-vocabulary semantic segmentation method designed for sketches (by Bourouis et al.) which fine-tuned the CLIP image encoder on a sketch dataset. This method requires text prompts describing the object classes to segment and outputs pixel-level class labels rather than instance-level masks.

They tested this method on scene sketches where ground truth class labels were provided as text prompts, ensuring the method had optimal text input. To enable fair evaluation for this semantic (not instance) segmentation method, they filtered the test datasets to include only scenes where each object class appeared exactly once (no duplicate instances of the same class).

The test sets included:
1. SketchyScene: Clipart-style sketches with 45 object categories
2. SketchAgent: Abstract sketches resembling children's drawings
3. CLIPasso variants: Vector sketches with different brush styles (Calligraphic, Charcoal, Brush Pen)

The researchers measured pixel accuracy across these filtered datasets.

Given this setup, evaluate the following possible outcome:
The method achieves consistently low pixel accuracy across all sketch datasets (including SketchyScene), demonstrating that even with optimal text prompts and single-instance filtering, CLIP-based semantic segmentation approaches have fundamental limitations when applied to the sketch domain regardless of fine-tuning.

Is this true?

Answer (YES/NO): NO